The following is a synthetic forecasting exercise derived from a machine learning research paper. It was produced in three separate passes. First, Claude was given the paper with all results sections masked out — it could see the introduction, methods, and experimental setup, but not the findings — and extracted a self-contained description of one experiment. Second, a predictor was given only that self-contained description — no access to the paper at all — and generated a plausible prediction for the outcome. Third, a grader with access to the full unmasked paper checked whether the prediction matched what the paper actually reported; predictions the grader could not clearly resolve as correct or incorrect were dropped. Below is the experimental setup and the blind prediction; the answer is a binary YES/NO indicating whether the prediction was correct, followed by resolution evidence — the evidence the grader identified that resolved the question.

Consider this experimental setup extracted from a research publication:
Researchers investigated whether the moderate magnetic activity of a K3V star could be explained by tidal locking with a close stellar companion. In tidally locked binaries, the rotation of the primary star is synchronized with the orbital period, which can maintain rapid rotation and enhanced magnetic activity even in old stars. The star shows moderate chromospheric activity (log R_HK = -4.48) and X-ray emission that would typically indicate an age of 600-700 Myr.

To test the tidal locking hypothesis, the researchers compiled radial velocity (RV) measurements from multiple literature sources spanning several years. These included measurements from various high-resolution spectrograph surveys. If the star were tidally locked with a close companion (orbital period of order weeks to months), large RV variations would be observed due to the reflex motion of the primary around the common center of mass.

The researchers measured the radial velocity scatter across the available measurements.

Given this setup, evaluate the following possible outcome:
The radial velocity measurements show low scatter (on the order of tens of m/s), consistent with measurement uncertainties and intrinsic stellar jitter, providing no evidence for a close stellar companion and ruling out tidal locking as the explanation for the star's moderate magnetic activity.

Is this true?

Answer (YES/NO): NO